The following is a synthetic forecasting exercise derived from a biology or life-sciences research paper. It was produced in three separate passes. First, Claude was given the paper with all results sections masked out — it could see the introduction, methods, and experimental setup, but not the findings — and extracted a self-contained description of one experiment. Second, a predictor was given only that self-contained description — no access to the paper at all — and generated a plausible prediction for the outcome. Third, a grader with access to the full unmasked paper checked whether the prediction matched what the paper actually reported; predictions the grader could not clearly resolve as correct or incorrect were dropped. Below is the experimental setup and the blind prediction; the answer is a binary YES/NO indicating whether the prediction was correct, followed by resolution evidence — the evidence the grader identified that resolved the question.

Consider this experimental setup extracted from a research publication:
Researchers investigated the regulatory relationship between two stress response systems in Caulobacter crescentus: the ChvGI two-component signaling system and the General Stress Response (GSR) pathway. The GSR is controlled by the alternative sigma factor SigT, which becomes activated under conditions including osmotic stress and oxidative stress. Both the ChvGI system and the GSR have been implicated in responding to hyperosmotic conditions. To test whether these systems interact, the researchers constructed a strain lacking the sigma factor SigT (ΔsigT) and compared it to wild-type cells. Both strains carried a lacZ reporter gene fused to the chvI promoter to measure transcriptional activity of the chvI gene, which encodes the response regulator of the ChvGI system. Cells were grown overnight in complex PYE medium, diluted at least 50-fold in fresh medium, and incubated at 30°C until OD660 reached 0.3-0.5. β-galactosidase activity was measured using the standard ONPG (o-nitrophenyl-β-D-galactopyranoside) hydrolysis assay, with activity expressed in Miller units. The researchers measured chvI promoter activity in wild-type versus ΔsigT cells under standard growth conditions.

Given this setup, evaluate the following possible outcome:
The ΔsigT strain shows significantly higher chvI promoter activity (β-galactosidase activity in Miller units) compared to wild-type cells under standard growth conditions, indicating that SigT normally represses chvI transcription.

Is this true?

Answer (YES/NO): YES